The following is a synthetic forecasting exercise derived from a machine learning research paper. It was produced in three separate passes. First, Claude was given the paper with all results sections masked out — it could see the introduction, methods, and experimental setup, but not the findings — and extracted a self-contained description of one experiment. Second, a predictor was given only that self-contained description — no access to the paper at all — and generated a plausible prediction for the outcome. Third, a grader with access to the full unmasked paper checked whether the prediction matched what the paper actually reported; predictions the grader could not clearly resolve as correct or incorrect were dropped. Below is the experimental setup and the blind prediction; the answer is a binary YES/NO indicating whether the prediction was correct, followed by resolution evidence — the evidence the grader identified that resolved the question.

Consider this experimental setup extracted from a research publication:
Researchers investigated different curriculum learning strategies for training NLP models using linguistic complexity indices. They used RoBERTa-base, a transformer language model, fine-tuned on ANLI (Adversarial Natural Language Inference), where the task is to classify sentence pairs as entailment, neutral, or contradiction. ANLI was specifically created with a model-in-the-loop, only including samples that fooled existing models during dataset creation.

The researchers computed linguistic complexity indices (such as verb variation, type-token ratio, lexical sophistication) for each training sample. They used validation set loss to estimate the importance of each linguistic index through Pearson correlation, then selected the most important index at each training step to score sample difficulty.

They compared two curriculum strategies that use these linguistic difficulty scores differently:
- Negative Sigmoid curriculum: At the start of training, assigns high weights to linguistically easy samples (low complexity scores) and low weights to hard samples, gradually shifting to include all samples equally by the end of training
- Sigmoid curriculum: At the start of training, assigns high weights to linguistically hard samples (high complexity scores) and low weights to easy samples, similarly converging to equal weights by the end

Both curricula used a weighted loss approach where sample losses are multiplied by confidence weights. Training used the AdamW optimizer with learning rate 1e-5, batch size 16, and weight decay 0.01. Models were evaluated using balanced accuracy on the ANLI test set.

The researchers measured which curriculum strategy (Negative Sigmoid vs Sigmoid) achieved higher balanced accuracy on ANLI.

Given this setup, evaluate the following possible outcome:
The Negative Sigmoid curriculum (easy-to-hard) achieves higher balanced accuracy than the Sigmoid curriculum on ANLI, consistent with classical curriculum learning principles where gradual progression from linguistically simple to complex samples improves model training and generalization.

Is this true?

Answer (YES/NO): YES